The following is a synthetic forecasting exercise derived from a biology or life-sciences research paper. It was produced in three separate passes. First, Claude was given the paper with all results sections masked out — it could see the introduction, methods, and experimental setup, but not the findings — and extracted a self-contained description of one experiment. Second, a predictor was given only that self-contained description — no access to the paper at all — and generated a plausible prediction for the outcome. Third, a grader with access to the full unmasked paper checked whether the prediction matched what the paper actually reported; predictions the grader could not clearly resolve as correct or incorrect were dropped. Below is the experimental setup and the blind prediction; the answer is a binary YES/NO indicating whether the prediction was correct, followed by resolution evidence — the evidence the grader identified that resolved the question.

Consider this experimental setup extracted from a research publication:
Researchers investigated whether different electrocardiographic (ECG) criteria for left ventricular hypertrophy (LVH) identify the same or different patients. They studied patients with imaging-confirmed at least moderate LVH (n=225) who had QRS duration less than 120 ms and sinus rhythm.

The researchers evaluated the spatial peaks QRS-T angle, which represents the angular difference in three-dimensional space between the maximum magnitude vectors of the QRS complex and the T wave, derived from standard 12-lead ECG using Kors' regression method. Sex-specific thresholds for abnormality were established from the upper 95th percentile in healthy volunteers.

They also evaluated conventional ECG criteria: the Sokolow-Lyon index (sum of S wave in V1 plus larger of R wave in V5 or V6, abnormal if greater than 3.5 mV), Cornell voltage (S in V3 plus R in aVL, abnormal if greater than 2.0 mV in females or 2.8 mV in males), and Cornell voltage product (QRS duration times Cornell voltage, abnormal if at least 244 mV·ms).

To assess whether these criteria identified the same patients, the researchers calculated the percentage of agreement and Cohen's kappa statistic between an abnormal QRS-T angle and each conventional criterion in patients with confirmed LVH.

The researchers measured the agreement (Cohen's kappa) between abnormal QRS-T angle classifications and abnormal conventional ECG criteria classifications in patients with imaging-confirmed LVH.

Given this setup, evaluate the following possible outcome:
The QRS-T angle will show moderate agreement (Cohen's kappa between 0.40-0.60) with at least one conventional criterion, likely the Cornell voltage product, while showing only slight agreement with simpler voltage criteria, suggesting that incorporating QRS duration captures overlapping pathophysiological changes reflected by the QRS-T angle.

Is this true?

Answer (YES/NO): NO